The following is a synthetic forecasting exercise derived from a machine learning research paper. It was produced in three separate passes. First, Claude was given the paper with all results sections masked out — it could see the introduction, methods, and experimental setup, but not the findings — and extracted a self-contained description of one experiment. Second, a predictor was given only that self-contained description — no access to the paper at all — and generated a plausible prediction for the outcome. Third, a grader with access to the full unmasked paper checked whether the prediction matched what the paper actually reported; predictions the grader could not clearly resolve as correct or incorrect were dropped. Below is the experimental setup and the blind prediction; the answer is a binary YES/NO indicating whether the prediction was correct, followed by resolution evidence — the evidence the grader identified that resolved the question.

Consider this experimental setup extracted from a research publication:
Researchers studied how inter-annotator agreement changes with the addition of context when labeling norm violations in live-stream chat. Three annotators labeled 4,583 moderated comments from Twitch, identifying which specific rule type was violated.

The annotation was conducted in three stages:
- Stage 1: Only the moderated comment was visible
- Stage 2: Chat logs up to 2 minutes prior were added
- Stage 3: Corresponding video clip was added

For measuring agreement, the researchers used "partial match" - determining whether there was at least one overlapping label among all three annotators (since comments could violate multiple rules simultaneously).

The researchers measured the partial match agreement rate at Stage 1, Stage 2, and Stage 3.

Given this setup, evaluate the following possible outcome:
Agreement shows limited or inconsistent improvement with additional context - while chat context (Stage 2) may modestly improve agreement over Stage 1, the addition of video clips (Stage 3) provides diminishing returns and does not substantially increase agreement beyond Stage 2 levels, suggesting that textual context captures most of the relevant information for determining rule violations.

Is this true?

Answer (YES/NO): NO